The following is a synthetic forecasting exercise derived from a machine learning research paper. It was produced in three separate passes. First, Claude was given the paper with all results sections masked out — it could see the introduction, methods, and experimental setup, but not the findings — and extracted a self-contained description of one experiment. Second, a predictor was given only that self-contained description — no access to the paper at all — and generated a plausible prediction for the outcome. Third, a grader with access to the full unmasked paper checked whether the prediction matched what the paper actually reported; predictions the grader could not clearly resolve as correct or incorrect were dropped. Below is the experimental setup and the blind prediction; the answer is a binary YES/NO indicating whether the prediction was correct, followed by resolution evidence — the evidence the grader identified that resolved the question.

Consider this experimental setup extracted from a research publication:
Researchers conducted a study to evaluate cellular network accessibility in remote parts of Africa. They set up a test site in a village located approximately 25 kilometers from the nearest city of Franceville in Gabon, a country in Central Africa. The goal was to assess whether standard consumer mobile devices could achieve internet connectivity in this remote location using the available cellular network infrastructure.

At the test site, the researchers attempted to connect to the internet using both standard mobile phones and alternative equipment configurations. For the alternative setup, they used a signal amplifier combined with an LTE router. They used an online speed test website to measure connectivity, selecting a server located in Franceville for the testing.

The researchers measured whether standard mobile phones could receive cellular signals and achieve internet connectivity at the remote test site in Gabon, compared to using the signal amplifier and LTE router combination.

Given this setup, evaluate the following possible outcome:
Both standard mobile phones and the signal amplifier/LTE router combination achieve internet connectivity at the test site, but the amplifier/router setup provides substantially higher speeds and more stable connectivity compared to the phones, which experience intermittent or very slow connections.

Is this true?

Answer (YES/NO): NO